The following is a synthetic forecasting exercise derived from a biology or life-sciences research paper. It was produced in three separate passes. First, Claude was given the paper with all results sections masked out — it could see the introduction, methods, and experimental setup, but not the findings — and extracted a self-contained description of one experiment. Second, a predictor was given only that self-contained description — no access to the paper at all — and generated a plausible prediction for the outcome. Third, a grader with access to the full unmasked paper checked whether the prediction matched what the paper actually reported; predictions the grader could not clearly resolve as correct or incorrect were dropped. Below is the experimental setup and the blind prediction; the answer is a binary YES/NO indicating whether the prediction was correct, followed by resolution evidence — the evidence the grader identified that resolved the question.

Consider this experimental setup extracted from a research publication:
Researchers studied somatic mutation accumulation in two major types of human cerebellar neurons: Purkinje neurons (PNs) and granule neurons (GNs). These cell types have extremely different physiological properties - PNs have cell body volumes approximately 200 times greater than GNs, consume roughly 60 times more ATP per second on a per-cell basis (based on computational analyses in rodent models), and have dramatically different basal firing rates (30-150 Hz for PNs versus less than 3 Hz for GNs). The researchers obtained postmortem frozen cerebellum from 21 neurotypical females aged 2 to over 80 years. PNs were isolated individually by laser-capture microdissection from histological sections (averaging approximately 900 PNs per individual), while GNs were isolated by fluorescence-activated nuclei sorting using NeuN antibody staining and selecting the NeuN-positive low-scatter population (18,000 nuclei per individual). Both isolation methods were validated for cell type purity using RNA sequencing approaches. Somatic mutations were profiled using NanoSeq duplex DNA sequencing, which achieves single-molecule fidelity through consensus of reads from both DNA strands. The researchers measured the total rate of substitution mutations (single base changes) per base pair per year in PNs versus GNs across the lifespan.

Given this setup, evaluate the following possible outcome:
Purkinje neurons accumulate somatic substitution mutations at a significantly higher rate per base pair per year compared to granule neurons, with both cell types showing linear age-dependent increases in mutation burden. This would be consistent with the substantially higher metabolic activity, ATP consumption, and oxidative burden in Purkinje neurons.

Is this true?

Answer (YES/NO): NO